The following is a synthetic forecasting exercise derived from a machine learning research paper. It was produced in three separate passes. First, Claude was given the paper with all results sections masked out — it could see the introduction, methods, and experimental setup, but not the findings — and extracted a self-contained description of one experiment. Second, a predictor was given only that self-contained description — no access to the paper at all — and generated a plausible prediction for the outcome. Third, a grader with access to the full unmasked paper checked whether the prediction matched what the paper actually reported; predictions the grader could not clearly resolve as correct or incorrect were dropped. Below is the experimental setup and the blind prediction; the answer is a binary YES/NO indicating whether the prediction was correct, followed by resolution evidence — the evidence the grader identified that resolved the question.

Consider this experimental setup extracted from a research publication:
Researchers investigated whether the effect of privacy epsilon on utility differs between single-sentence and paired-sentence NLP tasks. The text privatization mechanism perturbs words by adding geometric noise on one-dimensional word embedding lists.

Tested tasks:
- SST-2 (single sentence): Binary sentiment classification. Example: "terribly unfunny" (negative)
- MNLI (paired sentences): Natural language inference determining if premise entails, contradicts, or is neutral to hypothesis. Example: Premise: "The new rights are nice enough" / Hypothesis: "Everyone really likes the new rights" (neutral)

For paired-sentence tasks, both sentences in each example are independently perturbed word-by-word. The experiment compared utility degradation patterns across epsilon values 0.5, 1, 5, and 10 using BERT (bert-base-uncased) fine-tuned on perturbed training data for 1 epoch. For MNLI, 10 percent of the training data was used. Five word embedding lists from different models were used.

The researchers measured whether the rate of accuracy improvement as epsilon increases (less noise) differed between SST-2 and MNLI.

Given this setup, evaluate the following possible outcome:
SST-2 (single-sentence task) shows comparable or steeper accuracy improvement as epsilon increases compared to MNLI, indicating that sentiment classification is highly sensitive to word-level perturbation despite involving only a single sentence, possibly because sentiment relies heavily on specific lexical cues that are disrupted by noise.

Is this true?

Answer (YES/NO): NO